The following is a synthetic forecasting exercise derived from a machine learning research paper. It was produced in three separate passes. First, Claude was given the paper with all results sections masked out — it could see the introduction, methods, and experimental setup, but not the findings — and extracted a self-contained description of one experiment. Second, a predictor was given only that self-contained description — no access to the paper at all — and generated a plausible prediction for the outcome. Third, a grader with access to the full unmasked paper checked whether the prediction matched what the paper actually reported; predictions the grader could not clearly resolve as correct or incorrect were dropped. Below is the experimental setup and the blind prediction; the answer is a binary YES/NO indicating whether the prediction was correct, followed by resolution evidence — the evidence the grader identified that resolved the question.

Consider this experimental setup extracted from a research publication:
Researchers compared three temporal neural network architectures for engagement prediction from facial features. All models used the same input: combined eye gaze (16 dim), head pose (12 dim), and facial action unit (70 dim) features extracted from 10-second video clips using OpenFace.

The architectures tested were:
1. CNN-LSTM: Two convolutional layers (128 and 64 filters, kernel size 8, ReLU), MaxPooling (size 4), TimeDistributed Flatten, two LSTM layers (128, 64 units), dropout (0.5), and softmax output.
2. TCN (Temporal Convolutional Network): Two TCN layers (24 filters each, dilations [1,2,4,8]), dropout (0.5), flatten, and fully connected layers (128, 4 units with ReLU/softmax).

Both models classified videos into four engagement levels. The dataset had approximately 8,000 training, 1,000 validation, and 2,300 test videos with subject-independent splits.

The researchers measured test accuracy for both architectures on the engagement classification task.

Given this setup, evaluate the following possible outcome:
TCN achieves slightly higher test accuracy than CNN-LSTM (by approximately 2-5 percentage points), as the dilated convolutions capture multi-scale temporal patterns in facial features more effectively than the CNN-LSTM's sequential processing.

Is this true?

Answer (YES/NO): NO